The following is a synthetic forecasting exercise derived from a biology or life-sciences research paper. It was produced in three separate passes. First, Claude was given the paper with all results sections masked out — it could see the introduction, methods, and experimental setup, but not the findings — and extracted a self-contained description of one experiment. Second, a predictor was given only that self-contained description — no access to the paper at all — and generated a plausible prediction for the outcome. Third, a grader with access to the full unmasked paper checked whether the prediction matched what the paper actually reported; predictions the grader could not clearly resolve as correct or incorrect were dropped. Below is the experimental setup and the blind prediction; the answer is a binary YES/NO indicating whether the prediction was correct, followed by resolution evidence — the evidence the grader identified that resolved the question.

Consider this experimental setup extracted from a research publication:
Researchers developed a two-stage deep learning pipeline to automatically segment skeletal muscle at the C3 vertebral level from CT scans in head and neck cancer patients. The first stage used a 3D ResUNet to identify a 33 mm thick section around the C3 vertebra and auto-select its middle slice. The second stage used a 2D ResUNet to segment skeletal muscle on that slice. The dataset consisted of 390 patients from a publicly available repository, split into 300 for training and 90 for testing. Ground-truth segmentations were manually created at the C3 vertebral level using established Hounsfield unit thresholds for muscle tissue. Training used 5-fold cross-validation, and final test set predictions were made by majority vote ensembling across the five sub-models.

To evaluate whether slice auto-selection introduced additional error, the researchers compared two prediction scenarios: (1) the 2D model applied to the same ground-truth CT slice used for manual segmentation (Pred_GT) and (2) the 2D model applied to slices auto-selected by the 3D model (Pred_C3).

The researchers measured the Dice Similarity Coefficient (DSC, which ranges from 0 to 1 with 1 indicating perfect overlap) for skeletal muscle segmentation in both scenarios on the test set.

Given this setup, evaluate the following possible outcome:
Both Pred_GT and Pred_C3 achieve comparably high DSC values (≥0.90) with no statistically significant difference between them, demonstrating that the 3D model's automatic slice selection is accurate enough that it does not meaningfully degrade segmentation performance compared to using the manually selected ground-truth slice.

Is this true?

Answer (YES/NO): NO